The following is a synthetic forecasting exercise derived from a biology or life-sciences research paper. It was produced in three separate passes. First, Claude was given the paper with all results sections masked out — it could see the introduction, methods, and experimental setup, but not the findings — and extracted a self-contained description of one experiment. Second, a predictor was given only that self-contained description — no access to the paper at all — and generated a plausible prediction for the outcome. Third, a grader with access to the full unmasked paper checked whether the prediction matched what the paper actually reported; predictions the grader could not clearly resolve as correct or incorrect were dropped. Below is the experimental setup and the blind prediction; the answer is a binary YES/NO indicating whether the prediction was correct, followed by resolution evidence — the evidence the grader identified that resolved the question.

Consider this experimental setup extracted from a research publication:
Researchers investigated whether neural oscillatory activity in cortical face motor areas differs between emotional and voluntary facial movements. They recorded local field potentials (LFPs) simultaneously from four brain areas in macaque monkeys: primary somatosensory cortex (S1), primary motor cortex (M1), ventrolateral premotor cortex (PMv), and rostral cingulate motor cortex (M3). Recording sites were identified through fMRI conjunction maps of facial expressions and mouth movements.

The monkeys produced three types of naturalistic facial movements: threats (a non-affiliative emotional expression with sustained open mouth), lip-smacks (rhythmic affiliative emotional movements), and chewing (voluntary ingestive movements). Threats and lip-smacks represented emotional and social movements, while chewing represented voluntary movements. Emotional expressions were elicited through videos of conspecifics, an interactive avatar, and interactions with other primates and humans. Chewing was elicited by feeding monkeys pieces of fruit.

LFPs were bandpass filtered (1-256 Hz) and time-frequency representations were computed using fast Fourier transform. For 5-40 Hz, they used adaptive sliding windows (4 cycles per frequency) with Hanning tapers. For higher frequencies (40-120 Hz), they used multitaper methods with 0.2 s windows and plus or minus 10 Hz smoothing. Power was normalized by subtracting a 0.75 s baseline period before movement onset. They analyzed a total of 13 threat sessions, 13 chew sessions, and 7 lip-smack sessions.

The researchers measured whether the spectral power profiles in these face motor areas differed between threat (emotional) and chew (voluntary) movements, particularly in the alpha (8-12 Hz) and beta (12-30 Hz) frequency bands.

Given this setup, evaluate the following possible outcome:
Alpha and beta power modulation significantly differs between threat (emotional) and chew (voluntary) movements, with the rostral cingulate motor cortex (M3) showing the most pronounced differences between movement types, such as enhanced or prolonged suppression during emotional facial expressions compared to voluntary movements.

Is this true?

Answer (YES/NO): NO